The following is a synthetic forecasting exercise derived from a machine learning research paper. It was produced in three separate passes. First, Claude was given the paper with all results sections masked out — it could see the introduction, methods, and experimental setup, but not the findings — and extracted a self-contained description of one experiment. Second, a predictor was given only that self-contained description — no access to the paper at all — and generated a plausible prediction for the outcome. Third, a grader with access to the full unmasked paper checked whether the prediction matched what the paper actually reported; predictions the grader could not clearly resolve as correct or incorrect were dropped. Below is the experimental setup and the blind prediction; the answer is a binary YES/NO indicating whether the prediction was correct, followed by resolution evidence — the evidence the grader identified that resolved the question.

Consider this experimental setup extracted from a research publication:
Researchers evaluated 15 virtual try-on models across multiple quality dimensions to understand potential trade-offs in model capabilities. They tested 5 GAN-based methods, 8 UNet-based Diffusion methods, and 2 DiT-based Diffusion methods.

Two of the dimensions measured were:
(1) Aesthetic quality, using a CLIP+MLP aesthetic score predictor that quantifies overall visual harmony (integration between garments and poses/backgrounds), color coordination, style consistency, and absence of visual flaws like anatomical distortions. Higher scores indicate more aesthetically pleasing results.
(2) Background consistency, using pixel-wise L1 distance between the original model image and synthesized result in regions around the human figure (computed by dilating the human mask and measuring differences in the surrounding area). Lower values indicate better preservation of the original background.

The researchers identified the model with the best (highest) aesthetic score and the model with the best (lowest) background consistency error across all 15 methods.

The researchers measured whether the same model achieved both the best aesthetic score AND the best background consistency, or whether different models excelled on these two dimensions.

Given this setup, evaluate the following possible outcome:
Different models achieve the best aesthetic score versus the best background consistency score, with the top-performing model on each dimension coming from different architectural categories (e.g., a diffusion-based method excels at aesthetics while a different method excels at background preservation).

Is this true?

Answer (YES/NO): NO